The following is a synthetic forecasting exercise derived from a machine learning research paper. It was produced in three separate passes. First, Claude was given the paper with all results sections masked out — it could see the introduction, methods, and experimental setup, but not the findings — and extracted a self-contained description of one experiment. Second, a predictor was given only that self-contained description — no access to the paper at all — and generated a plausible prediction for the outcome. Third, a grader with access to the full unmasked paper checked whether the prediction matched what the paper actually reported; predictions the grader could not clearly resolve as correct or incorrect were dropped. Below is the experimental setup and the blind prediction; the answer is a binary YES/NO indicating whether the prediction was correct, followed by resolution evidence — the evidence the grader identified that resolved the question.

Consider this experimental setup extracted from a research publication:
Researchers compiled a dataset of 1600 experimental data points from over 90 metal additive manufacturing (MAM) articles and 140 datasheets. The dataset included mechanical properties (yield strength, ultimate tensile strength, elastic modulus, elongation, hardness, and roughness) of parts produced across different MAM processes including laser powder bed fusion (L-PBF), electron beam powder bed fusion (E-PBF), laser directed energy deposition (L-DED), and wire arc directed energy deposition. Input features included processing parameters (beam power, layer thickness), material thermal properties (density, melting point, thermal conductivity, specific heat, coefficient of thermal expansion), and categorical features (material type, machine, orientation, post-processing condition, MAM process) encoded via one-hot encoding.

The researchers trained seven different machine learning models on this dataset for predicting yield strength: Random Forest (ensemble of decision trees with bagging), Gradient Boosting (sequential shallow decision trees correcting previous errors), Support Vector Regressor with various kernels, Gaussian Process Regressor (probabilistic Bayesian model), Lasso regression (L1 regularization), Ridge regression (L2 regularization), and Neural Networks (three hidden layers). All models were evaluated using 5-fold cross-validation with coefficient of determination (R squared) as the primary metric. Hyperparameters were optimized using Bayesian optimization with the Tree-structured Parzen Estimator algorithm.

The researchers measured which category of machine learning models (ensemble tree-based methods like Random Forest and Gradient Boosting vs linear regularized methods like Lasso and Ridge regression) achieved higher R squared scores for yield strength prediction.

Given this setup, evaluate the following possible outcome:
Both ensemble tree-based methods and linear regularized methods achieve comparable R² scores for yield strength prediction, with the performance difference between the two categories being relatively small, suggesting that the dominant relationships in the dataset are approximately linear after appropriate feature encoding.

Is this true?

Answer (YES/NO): NO